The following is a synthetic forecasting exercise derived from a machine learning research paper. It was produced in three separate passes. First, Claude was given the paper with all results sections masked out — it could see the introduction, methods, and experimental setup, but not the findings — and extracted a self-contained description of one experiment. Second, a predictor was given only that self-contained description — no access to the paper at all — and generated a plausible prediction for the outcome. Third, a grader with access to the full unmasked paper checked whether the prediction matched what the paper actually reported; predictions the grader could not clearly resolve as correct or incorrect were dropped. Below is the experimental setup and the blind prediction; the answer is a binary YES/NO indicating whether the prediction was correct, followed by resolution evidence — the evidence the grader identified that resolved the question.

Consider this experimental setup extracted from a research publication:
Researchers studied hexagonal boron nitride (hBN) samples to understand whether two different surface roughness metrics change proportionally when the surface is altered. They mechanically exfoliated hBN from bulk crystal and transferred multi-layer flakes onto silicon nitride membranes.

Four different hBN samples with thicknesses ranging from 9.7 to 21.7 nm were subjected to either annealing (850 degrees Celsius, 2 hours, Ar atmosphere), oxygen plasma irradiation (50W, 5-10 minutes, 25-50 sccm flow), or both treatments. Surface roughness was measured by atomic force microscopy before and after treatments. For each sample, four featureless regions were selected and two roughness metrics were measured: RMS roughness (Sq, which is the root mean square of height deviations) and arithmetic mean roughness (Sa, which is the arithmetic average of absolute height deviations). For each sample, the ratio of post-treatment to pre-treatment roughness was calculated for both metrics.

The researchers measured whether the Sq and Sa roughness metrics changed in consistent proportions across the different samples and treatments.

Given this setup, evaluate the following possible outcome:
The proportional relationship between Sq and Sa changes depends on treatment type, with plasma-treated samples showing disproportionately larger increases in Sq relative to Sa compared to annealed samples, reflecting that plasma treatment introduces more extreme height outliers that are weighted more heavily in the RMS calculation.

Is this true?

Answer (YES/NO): NO